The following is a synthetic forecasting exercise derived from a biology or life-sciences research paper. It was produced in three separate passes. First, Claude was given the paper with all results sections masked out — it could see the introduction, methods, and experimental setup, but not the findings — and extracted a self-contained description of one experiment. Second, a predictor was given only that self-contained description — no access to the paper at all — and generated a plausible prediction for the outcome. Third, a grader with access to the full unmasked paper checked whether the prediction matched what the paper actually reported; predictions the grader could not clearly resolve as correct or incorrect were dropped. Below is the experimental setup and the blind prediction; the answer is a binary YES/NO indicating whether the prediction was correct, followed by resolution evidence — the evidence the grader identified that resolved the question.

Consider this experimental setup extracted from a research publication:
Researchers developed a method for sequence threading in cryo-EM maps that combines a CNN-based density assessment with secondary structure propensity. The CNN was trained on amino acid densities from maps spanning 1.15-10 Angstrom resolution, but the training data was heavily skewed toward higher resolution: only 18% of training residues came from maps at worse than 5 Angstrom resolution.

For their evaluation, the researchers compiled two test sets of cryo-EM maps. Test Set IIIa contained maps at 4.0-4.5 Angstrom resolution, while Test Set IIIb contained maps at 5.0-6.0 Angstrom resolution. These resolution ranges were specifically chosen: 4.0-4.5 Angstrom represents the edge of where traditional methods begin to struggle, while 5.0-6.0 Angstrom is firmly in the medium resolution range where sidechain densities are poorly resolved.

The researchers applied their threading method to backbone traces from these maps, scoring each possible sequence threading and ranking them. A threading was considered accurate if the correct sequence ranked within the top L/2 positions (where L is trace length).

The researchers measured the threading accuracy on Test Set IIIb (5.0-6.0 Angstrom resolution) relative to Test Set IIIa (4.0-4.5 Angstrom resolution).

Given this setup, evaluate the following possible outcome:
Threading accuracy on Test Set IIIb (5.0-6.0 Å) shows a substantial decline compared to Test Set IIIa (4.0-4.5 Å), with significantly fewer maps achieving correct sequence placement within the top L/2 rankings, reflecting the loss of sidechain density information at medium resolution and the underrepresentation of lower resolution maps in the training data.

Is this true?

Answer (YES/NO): YES